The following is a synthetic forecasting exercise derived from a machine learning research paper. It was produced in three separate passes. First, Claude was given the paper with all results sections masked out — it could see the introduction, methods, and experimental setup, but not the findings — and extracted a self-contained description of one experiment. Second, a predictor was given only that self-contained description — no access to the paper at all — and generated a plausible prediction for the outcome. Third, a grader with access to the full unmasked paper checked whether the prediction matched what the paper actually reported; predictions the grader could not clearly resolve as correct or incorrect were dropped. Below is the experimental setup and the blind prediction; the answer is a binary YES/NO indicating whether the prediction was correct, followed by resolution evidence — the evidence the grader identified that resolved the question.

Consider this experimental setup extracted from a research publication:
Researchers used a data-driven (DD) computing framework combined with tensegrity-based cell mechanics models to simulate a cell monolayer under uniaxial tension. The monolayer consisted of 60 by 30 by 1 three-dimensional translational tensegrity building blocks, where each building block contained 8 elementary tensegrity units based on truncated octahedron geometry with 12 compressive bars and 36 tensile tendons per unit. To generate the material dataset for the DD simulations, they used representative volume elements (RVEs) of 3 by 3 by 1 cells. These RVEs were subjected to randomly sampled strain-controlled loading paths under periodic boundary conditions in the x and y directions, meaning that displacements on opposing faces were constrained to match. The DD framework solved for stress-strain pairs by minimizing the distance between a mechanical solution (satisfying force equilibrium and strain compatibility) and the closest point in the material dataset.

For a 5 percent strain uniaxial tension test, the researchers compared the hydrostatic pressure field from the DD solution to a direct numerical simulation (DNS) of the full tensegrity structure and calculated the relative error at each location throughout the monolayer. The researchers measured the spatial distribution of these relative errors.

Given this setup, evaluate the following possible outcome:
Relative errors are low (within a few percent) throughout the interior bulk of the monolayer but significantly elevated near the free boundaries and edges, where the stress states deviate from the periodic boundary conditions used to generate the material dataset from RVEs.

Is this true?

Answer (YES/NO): YES